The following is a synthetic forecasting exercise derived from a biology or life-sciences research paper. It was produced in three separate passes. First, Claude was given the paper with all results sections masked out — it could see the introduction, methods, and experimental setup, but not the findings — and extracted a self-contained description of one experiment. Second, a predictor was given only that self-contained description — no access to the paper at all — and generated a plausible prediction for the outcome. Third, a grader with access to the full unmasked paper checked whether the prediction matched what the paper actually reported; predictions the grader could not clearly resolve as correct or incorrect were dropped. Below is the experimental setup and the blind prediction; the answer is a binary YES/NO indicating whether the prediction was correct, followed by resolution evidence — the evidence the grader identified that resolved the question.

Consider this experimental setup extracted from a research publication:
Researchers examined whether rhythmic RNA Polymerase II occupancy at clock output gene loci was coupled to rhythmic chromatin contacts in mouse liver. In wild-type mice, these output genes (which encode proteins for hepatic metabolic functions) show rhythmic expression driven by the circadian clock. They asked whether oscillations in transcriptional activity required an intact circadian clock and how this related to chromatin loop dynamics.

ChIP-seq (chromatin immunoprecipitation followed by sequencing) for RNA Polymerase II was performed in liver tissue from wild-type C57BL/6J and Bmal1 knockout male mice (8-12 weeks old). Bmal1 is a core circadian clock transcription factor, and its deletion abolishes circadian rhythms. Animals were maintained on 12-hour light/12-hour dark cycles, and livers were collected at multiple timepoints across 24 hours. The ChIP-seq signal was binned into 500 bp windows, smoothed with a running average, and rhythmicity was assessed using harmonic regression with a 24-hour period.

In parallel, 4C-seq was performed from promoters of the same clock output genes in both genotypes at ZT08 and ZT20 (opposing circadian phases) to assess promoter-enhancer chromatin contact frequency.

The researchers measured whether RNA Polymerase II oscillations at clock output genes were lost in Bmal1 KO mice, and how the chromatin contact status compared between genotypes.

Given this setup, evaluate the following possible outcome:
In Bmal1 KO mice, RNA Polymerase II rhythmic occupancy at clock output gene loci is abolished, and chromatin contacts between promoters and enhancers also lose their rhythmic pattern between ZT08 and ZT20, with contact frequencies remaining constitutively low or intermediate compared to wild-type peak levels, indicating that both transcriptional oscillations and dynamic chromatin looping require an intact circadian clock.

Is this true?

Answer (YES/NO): NO